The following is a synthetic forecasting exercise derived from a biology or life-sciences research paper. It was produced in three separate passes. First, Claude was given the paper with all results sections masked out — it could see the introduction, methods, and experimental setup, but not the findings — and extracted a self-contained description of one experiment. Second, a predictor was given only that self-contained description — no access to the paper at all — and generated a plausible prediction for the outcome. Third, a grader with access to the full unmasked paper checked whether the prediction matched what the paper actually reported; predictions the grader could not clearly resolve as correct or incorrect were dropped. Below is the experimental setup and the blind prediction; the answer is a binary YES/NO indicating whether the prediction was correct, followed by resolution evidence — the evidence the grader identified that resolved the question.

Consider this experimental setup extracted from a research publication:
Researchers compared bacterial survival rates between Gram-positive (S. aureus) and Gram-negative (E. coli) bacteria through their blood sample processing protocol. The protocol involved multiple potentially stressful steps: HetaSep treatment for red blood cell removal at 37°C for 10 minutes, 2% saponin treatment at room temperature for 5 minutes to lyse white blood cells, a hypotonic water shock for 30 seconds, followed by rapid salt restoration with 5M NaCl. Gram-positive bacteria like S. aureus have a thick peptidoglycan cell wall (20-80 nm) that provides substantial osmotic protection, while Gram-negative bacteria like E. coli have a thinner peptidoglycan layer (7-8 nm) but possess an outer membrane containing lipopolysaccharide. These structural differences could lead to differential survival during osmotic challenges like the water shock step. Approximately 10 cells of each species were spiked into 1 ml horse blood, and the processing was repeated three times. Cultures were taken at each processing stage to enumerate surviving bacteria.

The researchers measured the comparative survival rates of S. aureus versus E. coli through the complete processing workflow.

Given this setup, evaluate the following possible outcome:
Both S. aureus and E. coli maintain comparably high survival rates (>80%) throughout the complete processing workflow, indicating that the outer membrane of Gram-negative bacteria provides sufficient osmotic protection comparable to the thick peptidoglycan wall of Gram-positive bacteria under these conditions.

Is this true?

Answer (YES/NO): YES